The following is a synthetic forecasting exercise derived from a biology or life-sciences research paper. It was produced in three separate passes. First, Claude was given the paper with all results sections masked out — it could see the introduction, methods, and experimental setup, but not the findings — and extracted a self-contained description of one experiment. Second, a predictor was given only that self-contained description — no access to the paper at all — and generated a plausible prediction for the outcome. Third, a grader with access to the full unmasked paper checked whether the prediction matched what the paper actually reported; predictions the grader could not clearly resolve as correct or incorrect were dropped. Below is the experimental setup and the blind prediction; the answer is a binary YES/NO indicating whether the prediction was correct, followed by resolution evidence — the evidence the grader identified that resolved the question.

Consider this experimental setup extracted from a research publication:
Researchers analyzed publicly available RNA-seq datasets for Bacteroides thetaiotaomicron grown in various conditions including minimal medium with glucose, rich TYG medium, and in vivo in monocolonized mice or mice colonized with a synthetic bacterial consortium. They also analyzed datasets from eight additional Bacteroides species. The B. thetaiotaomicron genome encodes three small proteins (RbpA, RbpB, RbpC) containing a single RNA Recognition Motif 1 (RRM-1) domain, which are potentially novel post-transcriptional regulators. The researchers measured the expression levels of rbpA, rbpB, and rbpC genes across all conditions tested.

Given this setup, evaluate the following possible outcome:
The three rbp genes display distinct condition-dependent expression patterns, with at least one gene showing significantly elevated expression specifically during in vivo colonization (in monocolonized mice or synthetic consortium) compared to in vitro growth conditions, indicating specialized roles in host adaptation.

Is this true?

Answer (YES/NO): NO